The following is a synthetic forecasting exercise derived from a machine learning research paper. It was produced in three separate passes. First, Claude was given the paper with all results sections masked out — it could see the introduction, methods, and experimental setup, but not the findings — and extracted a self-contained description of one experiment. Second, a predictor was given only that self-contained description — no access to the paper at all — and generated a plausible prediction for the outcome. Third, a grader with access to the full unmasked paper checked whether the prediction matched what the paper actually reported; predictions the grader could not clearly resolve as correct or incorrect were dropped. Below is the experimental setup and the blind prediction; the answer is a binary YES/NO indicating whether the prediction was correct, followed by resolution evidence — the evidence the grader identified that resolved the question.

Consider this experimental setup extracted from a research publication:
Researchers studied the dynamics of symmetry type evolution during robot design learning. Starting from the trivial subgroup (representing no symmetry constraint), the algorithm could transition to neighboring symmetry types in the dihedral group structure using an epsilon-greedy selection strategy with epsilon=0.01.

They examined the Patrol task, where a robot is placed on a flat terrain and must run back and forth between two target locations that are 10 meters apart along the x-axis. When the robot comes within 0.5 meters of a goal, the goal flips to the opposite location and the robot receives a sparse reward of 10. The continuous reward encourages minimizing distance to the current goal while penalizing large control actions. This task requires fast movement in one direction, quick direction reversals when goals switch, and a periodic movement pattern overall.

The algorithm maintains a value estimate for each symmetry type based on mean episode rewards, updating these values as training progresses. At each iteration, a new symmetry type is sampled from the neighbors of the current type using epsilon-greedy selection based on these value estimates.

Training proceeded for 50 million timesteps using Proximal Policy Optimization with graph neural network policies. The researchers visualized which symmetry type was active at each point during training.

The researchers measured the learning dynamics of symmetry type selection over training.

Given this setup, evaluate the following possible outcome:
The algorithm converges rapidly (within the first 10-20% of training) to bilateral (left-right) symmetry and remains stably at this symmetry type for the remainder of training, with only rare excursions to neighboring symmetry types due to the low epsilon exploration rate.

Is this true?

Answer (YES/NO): NO